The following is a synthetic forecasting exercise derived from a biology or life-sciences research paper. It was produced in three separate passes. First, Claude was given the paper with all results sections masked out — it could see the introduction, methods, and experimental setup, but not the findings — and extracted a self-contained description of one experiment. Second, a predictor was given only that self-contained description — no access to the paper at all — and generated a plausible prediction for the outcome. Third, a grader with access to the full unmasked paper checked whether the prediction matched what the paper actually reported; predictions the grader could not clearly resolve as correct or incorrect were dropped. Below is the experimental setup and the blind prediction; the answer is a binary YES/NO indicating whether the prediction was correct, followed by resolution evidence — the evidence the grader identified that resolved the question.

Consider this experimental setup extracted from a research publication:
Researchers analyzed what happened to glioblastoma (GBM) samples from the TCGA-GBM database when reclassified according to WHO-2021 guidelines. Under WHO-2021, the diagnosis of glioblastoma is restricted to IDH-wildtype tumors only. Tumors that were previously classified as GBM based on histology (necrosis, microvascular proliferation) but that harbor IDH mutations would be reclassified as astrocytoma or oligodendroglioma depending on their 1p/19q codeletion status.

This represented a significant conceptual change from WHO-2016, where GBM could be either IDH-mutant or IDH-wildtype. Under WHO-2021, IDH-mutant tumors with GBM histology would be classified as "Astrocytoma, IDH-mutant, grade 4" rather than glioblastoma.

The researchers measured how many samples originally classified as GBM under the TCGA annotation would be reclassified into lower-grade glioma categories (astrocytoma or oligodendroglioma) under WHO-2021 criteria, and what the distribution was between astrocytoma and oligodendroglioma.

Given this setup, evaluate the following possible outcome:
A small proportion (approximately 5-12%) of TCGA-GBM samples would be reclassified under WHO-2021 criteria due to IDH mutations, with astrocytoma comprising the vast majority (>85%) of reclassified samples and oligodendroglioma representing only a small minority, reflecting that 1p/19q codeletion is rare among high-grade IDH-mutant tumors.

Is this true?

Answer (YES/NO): YES